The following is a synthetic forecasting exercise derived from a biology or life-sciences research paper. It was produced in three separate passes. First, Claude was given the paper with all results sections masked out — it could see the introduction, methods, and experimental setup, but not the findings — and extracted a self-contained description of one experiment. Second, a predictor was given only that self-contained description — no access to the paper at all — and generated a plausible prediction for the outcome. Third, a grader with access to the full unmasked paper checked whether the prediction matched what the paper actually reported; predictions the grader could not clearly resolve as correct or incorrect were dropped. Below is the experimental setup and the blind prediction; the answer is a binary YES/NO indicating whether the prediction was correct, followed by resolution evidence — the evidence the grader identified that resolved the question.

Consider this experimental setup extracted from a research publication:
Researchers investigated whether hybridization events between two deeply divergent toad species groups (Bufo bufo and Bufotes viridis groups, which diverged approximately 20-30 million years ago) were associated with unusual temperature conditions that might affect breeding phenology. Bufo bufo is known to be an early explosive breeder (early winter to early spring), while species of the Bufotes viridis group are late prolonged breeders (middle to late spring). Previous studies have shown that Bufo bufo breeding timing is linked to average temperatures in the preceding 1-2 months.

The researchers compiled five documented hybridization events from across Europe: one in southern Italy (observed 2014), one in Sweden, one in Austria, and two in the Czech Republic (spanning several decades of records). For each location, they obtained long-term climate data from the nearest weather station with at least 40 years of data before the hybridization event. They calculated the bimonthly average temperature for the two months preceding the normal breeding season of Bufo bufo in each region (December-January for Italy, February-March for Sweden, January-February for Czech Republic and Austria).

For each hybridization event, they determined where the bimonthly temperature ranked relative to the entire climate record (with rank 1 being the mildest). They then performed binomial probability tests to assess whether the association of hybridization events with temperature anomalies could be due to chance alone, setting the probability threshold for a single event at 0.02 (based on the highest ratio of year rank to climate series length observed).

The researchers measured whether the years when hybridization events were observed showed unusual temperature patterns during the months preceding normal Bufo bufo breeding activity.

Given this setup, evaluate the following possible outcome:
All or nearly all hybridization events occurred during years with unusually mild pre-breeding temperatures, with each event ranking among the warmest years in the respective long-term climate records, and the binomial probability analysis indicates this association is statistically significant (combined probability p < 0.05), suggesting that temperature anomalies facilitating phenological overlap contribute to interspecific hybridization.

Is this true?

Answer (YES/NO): YES